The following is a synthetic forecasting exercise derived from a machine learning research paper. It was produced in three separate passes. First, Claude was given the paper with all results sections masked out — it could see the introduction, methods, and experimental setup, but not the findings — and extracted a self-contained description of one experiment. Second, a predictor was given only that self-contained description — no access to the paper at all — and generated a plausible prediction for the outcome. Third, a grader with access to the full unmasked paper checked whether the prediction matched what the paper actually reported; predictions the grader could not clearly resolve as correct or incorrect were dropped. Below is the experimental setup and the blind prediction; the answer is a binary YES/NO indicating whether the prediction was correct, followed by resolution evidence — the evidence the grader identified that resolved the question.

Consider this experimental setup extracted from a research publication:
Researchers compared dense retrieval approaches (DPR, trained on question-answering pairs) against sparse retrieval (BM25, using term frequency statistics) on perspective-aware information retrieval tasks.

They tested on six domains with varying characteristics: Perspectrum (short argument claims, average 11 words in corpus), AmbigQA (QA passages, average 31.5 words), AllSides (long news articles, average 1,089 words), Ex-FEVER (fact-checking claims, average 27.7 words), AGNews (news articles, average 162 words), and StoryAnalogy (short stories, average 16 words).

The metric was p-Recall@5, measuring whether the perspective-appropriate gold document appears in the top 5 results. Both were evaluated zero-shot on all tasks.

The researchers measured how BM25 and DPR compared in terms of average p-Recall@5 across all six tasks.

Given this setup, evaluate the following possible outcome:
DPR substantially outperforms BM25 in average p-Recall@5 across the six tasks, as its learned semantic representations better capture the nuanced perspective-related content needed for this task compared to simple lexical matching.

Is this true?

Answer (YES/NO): NO